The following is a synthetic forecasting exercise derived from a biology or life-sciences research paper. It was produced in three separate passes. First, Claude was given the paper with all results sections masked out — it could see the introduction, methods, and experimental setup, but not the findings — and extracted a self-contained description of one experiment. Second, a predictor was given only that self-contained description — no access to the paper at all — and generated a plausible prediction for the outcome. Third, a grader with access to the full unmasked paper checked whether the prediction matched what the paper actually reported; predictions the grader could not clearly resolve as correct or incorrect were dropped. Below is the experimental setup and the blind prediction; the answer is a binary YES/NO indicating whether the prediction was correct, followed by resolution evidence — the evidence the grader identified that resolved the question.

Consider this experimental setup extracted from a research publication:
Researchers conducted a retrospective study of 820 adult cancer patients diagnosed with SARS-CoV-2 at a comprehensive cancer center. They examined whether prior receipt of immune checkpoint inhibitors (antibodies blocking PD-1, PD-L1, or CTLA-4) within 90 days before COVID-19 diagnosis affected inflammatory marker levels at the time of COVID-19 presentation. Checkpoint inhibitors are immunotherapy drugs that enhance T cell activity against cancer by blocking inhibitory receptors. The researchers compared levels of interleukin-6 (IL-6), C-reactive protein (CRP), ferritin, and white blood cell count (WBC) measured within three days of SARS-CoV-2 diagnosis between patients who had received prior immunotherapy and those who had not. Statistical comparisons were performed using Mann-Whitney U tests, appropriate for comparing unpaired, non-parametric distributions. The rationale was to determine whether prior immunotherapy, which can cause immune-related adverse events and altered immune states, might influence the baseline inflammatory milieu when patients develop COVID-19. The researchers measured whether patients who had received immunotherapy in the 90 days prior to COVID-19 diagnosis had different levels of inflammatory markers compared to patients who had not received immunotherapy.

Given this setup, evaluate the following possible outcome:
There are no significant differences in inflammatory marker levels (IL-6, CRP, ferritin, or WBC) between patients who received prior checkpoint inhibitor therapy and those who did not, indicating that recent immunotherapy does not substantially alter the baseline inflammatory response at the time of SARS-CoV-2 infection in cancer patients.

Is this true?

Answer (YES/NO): YES